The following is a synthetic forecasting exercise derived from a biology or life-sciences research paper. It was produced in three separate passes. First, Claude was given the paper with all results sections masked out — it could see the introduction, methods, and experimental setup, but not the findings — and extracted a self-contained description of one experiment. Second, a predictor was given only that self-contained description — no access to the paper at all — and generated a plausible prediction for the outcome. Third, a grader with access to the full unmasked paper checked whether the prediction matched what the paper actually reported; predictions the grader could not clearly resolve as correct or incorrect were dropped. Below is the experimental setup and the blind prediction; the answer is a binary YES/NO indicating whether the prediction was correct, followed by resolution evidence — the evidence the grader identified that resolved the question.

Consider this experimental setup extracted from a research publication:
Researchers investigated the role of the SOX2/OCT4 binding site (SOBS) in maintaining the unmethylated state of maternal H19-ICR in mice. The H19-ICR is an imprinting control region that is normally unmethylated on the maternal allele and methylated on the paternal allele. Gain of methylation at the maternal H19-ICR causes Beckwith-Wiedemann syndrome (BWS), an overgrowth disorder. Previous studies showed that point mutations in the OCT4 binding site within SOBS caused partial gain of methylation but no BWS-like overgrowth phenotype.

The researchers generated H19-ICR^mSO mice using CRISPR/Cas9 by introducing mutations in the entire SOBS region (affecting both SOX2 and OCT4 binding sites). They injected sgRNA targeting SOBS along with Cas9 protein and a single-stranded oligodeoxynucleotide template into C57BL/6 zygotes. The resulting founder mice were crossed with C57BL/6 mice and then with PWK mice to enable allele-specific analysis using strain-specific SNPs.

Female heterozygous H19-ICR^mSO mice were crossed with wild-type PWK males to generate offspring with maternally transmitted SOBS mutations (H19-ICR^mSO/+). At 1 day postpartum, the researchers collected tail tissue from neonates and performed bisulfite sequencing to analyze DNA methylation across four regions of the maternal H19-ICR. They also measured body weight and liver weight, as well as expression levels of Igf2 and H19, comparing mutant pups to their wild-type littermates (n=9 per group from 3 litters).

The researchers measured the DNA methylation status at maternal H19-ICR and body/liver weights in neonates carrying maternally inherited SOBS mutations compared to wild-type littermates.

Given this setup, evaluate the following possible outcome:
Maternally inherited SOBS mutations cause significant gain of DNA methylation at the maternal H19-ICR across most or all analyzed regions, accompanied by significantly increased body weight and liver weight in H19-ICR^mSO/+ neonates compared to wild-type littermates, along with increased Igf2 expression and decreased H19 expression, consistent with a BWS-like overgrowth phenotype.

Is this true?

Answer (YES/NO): NO